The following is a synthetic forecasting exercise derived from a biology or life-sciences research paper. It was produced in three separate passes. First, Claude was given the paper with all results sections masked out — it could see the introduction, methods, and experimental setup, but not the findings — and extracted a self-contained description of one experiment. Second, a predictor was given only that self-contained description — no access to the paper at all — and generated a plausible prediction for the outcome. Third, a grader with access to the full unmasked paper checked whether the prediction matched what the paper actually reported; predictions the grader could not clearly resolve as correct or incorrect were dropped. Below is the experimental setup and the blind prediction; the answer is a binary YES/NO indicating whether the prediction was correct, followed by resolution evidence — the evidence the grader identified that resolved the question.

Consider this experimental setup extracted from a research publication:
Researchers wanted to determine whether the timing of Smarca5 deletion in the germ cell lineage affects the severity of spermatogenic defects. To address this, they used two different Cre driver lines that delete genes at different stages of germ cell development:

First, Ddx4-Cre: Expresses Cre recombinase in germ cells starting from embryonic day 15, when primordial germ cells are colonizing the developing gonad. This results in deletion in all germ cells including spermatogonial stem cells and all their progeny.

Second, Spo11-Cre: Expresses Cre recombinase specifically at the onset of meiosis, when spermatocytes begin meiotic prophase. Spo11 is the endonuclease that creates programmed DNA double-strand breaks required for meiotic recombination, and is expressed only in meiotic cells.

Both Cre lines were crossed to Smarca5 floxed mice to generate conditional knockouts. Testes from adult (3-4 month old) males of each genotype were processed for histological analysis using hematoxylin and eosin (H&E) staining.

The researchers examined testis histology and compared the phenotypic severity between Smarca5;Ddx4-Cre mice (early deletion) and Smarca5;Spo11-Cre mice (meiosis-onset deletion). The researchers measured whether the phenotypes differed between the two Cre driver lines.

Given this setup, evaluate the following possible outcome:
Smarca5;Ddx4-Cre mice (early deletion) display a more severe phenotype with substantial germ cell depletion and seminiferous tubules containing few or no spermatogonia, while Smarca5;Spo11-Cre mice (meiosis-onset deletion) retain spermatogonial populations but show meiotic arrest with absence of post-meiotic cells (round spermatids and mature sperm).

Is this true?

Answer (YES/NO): NO